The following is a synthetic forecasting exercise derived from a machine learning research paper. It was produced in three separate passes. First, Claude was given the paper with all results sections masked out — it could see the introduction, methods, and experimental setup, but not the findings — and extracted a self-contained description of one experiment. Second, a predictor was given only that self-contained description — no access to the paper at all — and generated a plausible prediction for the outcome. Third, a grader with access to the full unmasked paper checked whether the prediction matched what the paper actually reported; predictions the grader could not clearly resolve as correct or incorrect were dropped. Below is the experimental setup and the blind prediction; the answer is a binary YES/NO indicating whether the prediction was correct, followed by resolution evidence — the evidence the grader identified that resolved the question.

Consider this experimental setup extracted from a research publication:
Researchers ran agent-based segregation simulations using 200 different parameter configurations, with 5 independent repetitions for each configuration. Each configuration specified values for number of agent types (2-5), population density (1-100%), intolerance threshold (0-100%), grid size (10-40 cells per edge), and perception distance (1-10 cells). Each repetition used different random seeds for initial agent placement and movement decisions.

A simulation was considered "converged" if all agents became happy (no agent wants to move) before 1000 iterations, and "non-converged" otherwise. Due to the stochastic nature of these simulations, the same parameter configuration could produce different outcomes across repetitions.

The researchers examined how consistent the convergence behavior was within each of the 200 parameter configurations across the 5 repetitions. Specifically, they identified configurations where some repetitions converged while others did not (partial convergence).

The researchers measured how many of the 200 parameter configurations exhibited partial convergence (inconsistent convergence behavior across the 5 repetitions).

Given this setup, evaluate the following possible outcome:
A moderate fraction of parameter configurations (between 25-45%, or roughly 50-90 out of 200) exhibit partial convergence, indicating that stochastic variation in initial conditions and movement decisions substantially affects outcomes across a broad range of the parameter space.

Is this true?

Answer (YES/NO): NO